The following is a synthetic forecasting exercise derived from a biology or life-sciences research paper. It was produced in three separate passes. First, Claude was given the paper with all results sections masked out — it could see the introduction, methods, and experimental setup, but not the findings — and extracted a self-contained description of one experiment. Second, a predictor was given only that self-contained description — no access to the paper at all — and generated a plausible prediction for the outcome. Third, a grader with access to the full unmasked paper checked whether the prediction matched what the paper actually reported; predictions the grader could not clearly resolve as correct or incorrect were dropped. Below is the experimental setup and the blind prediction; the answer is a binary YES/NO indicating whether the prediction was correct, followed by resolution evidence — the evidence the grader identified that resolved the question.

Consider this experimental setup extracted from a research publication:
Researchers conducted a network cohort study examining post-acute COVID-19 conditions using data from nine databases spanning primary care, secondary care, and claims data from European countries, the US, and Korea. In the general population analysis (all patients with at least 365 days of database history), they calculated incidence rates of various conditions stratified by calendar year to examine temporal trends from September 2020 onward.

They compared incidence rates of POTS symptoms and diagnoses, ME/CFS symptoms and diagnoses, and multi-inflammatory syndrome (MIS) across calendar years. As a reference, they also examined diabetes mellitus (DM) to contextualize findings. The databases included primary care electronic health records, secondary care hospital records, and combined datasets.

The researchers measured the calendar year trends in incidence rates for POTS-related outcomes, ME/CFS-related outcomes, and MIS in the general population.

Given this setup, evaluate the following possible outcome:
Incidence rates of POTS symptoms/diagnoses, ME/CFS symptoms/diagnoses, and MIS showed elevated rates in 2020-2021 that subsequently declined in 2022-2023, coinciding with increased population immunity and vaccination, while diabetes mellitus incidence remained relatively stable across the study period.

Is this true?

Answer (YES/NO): NO